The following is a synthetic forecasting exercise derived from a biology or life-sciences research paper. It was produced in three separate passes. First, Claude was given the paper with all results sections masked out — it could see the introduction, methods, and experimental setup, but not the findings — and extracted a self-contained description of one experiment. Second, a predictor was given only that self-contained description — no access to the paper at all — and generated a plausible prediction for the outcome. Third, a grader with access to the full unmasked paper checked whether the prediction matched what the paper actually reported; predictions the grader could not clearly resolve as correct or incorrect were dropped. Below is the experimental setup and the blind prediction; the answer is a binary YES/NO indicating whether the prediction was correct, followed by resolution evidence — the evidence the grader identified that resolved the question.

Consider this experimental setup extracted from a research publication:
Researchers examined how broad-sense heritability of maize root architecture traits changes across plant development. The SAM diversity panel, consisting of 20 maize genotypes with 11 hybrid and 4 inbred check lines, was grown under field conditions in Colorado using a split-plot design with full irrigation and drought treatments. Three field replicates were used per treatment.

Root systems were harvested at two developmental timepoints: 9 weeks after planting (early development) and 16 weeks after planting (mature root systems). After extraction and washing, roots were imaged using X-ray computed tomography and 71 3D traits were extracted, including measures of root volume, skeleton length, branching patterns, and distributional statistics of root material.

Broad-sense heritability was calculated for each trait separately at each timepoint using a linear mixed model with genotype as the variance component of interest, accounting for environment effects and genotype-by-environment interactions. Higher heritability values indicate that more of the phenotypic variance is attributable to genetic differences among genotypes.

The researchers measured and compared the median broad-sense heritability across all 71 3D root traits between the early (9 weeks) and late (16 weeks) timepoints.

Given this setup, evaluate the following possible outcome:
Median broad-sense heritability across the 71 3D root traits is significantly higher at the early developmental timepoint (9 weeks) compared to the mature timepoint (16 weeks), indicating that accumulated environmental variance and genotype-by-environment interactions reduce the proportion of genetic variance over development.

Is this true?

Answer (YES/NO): NO